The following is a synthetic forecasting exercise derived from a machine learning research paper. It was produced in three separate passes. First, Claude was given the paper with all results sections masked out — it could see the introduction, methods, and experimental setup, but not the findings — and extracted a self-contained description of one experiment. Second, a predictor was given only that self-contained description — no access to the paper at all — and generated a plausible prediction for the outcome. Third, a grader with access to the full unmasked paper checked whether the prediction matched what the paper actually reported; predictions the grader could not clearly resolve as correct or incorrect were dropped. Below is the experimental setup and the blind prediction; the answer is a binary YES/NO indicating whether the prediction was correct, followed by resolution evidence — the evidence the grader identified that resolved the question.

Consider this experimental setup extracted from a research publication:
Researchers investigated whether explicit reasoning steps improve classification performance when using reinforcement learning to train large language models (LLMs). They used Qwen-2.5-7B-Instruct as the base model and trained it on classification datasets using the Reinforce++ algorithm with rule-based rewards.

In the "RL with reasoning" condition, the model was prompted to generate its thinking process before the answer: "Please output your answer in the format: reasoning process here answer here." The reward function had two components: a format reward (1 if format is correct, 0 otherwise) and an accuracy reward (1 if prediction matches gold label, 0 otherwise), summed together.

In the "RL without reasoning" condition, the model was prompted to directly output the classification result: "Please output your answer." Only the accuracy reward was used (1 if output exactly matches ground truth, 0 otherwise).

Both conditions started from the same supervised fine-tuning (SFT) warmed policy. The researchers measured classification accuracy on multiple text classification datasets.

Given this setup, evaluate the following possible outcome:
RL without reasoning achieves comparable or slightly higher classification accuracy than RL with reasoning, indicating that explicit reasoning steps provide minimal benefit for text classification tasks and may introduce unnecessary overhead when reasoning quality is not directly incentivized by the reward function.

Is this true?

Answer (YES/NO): NO